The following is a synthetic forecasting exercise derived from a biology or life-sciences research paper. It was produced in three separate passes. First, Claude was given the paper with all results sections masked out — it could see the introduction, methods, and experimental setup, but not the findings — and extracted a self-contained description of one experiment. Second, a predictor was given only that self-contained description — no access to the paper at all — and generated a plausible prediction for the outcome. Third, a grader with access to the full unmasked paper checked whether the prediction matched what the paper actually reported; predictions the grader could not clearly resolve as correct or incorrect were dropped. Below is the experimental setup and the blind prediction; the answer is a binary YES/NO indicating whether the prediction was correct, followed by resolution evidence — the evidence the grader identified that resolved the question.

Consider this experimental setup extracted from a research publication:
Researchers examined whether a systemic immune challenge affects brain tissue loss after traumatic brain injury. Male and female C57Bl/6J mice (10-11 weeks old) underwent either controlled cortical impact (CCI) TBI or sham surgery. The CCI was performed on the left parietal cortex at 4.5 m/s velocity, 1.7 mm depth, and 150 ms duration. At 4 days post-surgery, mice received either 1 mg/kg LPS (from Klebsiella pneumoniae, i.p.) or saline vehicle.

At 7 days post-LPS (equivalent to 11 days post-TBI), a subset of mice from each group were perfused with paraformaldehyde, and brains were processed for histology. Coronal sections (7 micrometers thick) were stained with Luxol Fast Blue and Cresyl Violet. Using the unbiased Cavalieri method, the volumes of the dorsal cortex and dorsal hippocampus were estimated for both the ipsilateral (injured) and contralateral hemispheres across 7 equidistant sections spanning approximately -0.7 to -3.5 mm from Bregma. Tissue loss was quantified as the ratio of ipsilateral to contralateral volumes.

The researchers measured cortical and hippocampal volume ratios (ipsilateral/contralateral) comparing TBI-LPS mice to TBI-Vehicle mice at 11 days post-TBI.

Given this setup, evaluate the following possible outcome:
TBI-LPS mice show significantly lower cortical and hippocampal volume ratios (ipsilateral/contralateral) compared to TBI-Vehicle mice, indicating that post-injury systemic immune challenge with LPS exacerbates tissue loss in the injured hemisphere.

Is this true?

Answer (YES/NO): NO